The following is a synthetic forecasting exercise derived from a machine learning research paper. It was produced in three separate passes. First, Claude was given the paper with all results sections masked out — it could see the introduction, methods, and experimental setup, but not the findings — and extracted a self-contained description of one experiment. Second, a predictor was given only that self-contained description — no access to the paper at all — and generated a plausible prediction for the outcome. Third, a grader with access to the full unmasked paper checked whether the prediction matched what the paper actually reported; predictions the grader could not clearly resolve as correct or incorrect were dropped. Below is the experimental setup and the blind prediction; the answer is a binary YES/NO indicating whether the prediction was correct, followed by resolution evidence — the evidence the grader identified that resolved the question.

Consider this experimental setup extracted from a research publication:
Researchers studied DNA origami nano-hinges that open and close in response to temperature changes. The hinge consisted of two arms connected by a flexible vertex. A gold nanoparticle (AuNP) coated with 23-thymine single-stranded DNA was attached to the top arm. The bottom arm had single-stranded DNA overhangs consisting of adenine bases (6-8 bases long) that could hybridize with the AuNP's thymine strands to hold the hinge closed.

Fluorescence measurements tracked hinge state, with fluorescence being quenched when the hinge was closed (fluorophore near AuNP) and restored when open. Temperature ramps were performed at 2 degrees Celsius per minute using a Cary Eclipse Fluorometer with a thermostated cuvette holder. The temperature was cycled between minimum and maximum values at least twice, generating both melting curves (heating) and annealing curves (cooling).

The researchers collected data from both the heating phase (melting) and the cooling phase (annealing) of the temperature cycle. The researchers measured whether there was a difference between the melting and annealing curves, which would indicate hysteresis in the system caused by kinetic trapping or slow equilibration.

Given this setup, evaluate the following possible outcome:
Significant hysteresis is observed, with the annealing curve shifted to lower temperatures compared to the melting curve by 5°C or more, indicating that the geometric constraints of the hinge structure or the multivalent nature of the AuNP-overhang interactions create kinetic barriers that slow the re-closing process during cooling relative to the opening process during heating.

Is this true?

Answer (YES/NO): NO